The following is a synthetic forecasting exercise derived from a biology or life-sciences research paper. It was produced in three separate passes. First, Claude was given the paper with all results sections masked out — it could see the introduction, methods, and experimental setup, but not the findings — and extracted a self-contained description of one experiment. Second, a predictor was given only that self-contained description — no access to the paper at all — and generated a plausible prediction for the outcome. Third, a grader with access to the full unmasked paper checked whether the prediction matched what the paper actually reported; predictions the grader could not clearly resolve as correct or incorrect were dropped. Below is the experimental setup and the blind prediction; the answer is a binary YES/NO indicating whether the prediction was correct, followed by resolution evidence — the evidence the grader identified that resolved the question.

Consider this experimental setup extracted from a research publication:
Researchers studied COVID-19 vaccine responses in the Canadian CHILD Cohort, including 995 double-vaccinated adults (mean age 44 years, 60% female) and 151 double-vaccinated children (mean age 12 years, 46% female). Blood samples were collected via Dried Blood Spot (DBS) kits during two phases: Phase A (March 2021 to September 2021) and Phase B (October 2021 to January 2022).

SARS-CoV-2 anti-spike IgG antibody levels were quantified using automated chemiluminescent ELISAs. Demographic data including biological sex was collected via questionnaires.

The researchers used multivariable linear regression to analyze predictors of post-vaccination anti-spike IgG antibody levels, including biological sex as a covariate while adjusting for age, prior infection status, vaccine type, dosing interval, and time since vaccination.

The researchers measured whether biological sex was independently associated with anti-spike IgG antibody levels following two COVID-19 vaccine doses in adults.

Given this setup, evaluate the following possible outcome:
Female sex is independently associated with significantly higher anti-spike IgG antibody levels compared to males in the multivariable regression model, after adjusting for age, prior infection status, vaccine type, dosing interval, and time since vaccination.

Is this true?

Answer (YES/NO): NO